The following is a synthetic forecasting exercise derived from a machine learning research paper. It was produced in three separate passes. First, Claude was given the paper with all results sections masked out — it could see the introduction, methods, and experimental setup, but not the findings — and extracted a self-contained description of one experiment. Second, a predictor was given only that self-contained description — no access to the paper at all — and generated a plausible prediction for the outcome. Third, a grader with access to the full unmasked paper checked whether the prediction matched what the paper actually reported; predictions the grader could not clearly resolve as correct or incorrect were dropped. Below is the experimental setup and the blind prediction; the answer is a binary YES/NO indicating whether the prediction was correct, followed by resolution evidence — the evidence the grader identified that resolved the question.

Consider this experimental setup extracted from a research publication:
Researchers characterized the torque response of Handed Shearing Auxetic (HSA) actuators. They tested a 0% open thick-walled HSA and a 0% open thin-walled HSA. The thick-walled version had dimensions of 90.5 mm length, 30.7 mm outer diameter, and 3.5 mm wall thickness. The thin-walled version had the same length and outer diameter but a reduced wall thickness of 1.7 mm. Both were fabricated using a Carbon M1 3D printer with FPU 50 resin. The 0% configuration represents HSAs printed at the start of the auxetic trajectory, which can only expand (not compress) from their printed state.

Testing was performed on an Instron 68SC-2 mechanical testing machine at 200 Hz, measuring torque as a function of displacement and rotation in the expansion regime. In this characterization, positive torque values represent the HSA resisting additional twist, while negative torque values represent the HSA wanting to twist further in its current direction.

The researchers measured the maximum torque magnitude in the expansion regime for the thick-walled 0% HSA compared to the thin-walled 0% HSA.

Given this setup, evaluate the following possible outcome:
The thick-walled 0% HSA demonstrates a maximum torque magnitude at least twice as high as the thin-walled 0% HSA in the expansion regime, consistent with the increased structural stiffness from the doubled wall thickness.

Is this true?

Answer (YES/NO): YES